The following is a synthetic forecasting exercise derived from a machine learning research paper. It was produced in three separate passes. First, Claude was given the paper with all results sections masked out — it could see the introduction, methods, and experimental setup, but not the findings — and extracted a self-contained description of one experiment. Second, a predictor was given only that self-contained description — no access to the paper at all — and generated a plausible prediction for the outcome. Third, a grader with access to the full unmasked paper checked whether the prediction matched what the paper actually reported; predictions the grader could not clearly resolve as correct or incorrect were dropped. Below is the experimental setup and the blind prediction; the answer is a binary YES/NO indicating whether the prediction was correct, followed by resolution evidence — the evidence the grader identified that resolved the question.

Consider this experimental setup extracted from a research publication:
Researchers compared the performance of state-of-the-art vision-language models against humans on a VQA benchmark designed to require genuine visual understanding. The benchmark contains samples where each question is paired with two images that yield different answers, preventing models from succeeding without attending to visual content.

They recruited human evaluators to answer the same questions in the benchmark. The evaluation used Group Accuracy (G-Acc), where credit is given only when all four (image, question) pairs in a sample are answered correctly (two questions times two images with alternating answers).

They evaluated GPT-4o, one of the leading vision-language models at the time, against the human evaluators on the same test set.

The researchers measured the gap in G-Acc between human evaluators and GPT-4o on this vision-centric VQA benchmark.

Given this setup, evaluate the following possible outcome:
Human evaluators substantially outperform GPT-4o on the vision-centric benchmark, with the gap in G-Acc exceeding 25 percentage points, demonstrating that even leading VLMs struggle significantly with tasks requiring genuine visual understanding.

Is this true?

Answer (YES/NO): YES